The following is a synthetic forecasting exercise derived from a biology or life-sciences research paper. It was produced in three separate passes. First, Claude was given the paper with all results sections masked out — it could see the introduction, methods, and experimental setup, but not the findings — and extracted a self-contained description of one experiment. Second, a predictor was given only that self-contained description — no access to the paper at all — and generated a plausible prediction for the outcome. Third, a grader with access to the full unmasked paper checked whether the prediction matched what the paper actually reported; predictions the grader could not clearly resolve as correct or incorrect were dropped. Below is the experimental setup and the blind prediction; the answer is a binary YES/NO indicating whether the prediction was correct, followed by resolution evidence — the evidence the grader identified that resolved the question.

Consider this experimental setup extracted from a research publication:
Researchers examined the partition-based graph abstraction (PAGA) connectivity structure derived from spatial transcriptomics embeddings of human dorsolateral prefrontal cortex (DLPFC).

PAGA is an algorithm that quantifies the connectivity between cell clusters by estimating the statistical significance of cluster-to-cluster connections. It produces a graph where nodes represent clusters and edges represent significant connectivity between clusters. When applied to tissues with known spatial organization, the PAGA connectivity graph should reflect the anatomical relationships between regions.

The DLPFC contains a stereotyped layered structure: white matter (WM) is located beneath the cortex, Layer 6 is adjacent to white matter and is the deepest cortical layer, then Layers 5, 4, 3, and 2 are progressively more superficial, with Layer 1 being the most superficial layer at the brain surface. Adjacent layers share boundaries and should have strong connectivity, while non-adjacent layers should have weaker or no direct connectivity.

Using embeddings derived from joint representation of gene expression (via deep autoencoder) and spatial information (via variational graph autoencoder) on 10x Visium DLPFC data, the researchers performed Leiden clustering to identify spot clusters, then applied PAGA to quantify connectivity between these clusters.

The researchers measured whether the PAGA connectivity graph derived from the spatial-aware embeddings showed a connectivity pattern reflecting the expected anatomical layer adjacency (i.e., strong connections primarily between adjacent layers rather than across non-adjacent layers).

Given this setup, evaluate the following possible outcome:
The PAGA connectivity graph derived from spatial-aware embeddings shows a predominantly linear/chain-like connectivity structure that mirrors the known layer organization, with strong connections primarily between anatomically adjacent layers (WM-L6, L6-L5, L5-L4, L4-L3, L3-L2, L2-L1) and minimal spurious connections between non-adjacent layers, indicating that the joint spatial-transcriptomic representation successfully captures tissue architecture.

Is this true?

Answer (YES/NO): YES